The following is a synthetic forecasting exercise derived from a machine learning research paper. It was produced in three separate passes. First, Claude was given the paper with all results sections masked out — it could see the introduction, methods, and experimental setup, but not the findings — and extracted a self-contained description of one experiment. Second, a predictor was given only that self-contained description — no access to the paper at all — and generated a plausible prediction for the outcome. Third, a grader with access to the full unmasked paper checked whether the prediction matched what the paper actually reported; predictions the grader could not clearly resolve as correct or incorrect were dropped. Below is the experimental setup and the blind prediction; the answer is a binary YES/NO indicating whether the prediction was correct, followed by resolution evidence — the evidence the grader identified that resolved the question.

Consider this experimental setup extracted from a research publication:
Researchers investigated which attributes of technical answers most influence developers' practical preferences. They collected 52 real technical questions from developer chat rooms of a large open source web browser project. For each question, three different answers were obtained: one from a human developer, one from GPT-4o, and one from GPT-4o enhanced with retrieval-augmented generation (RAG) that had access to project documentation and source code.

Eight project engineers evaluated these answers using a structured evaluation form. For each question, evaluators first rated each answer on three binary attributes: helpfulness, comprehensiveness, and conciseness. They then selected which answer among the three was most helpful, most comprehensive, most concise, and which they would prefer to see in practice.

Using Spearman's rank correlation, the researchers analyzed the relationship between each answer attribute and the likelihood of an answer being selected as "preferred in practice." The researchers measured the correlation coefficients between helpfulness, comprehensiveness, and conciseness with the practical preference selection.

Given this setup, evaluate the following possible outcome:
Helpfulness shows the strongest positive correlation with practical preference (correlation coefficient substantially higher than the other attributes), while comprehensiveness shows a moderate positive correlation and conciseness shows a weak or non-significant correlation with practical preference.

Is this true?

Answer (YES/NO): NO